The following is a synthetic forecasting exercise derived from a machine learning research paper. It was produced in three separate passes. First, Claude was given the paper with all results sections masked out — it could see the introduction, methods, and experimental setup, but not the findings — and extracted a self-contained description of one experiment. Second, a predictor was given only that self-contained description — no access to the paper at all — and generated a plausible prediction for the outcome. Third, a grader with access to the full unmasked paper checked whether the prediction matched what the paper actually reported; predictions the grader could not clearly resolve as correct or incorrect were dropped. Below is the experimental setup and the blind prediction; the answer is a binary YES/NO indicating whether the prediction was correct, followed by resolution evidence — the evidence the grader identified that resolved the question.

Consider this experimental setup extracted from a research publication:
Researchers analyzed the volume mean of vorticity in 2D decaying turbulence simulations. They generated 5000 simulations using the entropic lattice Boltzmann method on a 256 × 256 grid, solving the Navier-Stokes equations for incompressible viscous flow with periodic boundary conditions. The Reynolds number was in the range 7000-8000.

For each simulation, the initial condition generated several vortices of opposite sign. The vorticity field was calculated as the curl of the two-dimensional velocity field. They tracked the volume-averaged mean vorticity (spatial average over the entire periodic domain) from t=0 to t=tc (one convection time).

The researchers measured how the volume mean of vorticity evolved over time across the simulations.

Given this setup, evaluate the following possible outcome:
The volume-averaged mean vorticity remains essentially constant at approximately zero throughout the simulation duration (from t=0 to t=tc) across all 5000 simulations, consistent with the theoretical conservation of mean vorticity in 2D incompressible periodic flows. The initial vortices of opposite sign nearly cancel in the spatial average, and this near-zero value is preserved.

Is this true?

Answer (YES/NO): YES